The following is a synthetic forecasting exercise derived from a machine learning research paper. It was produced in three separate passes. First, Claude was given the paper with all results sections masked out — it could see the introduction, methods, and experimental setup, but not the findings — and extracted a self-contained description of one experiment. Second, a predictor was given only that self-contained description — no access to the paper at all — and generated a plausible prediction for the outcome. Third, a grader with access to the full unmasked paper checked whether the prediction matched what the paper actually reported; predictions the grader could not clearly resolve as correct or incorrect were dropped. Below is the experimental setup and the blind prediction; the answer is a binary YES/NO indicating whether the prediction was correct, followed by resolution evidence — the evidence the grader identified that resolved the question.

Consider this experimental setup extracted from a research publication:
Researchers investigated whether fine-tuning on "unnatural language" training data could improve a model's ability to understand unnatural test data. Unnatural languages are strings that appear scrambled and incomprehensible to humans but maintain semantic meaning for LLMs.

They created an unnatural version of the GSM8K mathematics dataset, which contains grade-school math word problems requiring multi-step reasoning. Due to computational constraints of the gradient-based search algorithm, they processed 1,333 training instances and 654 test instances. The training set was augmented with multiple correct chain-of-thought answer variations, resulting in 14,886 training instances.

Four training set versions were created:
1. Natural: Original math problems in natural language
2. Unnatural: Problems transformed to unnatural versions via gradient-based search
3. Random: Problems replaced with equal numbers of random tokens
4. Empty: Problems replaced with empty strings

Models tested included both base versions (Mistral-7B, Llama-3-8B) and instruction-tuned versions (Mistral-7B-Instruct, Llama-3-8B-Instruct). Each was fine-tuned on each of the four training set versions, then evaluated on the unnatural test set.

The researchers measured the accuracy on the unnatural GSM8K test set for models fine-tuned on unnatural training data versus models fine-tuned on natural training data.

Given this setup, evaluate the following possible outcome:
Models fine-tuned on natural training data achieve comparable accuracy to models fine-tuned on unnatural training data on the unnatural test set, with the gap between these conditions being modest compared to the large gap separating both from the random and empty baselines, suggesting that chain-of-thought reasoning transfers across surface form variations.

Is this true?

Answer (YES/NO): NO